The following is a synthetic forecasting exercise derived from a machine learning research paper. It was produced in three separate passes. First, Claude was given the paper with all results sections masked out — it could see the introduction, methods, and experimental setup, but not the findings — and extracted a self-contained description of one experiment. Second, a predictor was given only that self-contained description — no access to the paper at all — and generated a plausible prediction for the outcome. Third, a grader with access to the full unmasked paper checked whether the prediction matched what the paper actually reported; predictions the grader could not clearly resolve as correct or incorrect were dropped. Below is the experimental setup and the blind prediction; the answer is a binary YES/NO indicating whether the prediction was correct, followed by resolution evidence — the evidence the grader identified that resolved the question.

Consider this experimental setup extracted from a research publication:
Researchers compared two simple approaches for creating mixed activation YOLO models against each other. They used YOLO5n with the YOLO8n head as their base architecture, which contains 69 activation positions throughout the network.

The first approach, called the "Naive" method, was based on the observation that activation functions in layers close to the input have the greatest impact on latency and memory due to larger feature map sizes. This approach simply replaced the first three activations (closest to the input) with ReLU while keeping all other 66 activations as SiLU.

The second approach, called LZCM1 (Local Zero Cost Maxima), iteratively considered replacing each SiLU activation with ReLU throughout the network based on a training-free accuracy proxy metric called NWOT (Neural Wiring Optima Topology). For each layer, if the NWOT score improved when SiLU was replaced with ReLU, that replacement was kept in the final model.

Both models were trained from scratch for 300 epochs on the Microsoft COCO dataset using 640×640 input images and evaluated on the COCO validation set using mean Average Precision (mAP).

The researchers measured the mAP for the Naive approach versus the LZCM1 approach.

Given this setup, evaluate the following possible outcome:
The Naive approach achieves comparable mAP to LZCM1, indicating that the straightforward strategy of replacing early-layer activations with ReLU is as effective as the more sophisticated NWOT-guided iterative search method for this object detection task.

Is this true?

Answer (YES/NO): YES